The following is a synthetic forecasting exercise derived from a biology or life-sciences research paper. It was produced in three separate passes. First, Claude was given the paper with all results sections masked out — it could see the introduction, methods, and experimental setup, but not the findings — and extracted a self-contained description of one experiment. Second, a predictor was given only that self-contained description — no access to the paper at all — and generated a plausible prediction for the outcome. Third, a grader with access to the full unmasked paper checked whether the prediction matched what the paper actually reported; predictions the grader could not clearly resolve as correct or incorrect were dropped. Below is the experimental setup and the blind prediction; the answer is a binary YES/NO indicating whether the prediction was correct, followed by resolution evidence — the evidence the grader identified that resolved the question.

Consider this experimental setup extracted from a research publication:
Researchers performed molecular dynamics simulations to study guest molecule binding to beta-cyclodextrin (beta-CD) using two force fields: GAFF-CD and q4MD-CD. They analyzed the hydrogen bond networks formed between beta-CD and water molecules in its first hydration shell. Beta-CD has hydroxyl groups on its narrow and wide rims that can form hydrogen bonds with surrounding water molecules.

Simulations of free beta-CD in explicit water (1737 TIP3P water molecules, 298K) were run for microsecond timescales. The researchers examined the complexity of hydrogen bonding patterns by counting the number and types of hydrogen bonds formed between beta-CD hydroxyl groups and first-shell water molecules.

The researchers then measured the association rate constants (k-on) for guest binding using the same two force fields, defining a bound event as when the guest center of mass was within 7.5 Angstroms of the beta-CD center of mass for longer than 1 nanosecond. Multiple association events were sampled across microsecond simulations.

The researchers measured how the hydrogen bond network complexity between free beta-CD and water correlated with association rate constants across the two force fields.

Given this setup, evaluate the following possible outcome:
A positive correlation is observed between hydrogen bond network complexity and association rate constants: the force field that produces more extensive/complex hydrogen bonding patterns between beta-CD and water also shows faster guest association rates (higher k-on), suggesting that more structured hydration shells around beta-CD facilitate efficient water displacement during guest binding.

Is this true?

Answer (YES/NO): NO